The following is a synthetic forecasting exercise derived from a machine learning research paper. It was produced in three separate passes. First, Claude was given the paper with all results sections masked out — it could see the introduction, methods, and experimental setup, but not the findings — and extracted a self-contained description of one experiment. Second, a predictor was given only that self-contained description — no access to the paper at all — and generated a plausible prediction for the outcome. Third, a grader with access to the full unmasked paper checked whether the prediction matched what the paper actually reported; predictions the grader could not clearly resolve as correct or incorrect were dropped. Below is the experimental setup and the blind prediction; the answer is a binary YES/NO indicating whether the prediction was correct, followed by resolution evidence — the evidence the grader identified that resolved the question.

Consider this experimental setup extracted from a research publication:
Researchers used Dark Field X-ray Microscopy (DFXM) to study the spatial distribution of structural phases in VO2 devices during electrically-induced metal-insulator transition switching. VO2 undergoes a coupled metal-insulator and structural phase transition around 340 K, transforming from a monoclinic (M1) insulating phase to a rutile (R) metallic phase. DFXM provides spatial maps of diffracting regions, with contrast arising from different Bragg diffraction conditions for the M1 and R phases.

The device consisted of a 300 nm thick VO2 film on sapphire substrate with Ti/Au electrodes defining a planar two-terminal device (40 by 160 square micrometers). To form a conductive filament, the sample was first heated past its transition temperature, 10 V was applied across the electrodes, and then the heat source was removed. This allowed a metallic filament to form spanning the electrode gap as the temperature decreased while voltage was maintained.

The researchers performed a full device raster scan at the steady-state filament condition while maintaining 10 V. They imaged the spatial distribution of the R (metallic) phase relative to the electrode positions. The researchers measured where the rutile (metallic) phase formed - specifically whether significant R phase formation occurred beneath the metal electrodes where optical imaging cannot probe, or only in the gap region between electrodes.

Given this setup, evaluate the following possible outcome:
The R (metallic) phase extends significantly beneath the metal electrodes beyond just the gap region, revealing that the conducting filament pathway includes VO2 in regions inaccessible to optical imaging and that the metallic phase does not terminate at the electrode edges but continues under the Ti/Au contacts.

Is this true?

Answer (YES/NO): YES